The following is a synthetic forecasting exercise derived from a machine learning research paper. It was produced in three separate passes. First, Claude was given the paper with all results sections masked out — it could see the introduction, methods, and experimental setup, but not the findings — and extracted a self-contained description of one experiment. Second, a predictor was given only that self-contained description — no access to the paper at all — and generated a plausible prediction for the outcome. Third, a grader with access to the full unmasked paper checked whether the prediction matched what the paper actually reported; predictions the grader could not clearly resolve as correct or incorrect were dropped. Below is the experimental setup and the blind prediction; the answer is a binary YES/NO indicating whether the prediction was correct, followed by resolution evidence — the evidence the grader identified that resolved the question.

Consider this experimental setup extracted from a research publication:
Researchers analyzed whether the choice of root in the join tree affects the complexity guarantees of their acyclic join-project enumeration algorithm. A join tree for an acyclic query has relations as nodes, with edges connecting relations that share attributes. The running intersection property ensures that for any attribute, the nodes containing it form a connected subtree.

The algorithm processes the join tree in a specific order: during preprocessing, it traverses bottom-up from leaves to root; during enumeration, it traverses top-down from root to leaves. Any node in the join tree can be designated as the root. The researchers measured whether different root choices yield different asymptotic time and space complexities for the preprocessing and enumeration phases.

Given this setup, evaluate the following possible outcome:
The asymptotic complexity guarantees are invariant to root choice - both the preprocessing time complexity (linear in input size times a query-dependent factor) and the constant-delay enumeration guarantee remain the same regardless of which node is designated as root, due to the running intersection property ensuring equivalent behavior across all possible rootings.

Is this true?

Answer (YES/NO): NO